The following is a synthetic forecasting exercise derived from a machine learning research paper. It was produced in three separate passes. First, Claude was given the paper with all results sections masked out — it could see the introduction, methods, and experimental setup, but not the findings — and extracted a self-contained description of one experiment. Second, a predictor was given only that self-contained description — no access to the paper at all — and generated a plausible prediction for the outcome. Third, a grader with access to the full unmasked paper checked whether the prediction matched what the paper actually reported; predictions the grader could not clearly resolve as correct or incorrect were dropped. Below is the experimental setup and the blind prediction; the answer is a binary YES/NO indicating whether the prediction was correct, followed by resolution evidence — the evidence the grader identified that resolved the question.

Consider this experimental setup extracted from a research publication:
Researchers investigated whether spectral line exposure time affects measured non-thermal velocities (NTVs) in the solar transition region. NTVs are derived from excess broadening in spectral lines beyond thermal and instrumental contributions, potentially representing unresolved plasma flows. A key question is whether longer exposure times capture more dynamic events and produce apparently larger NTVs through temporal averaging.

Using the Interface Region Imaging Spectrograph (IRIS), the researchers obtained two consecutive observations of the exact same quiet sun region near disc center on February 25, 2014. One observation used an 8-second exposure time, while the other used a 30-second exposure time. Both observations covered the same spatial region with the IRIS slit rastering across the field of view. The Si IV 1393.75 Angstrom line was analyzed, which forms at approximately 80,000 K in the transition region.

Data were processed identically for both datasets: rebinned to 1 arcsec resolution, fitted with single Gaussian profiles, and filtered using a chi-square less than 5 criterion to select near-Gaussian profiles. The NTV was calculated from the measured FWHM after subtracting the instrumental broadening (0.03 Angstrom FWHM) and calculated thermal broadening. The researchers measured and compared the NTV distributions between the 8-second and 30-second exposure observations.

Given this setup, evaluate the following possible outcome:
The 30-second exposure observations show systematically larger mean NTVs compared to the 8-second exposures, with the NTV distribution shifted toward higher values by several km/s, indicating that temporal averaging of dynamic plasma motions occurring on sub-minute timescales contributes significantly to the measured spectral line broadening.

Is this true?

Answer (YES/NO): NO